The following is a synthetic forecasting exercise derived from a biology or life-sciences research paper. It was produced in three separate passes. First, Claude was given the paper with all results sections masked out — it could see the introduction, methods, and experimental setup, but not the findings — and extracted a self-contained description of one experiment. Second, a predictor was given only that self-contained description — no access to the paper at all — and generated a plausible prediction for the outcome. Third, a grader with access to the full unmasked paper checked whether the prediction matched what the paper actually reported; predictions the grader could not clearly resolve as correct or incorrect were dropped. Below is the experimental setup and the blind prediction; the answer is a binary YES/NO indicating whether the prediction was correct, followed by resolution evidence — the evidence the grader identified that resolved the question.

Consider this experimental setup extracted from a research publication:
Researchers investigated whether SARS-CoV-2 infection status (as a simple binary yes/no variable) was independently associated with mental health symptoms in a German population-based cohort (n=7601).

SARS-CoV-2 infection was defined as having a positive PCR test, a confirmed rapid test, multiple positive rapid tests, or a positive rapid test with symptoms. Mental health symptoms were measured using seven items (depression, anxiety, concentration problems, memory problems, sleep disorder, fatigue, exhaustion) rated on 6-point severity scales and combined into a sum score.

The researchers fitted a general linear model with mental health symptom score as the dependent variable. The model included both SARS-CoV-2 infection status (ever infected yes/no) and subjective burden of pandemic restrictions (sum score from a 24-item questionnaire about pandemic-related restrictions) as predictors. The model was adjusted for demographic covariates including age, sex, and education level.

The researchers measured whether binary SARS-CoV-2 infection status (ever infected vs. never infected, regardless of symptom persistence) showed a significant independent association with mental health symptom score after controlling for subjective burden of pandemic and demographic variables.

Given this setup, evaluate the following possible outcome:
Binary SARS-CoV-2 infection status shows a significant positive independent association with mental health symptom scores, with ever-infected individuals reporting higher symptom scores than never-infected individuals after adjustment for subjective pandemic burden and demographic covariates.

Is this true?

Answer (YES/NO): YES